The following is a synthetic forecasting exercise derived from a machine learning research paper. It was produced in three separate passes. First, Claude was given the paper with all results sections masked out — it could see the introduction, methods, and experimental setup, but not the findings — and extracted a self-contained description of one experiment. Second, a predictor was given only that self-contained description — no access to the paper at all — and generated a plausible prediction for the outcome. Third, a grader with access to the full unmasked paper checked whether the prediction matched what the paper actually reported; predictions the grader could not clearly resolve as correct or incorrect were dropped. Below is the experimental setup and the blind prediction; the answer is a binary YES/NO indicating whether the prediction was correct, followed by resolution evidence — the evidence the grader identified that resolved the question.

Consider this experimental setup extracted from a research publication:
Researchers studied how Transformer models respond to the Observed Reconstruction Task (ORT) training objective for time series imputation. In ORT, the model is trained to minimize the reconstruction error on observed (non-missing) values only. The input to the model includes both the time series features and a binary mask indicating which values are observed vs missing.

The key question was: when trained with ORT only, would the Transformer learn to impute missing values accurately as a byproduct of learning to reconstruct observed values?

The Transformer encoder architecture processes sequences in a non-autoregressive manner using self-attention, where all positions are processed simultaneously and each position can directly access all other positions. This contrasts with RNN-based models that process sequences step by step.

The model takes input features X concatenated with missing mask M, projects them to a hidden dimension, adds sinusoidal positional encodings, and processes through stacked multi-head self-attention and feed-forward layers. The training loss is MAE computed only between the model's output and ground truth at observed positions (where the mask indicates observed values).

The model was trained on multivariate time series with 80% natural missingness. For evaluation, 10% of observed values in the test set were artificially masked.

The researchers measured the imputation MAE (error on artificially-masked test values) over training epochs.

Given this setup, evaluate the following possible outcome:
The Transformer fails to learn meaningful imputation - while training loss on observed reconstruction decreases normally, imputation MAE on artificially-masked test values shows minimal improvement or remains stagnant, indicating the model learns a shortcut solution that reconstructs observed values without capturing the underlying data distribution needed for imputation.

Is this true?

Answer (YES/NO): NO